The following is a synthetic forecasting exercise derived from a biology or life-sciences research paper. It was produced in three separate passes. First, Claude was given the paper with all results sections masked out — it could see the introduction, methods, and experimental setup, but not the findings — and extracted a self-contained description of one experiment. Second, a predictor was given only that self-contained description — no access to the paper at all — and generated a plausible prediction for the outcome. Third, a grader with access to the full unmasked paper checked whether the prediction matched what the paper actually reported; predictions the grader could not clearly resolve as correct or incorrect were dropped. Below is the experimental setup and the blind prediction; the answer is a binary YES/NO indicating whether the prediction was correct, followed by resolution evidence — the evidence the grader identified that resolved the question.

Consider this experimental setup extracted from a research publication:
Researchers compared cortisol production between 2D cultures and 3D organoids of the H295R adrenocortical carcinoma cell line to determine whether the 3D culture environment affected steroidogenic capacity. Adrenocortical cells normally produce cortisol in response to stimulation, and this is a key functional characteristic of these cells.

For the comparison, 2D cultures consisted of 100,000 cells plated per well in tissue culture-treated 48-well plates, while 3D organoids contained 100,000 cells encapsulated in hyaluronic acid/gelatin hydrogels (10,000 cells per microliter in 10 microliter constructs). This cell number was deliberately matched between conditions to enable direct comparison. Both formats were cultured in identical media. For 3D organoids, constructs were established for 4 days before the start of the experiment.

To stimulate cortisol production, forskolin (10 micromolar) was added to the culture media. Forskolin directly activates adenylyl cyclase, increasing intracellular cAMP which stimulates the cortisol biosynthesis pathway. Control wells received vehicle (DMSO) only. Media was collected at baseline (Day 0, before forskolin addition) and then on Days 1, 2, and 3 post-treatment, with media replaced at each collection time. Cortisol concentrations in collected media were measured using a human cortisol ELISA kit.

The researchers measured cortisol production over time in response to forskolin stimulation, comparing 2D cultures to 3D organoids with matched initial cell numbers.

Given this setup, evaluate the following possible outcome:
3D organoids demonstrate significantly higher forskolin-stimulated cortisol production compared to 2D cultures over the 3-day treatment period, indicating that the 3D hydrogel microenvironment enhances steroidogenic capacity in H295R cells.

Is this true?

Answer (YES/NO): NO